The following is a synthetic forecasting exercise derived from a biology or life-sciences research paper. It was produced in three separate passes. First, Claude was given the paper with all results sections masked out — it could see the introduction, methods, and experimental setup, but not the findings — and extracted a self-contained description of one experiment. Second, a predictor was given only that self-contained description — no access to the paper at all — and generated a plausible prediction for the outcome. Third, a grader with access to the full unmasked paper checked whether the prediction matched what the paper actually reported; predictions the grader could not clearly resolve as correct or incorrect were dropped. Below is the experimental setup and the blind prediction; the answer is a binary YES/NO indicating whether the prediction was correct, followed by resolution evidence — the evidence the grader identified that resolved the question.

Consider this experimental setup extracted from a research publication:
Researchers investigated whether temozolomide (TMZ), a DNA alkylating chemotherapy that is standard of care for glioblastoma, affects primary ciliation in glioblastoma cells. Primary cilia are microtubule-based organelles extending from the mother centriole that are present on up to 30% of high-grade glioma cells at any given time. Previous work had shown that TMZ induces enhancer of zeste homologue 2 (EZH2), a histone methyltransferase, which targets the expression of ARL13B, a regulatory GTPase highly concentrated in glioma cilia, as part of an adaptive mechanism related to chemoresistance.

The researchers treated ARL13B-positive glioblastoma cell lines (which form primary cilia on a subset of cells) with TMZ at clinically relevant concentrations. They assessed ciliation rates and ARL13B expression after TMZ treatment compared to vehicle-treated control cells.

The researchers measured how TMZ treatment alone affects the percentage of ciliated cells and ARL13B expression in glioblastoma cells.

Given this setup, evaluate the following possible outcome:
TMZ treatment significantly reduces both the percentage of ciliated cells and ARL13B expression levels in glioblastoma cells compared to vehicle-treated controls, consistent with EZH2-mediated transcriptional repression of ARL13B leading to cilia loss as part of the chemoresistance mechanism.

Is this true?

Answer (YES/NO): NO